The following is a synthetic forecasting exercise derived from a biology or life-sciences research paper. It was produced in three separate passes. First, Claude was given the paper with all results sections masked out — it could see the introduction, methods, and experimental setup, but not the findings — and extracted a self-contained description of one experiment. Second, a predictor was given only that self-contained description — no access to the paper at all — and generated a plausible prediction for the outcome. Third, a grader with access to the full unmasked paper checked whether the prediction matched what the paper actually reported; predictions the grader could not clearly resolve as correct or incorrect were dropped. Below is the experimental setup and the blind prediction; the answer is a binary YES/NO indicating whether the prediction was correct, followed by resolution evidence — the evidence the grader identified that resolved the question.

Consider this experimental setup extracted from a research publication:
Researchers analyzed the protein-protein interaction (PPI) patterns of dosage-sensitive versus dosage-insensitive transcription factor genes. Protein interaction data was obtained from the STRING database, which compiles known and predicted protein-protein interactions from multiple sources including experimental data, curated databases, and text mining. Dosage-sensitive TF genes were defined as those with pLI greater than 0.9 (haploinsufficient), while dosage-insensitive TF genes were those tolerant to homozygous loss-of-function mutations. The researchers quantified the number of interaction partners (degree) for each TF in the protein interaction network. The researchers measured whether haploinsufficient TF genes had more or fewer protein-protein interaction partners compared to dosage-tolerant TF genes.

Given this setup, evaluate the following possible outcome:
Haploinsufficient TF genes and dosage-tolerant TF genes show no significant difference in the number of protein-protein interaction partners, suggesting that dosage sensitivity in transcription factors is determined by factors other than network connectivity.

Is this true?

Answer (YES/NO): NO